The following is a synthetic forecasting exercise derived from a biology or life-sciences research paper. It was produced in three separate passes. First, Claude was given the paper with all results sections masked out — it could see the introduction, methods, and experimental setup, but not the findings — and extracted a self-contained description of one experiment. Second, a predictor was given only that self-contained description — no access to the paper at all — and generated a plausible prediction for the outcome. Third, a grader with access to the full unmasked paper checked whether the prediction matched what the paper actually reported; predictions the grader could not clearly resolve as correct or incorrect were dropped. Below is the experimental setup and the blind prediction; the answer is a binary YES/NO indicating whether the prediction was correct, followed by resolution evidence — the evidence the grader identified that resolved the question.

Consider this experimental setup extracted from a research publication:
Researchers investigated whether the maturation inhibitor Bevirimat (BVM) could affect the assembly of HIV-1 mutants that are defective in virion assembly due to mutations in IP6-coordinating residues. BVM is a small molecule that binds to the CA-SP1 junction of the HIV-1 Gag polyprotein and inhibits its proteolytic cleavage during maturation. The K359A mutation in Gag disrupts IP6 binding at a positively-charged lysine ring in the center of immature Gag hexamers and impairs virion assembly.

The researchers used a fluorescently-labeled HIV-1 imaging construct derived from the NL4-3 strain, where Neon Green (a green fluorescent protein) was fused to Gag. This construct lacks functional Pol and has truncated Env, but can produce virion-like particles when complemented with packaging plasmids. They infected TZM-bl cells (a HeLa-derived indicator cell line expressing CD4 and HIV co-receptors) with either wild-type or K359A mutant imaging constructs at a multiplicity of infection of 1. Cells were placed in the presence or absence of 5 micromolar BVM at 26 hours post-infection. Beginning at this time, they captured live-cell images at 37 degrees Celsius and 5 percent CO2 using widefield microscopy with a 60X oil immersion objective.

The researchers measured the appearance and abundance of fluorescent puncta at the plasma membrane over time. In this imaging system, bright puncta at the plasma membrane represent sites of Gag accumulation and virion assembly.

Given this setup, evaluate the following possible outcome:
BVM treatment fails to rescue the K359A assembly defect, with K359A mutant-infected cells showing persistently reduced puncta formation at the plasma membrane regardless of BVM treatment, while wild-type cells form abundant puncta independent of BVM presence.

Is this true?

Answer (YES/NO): NO